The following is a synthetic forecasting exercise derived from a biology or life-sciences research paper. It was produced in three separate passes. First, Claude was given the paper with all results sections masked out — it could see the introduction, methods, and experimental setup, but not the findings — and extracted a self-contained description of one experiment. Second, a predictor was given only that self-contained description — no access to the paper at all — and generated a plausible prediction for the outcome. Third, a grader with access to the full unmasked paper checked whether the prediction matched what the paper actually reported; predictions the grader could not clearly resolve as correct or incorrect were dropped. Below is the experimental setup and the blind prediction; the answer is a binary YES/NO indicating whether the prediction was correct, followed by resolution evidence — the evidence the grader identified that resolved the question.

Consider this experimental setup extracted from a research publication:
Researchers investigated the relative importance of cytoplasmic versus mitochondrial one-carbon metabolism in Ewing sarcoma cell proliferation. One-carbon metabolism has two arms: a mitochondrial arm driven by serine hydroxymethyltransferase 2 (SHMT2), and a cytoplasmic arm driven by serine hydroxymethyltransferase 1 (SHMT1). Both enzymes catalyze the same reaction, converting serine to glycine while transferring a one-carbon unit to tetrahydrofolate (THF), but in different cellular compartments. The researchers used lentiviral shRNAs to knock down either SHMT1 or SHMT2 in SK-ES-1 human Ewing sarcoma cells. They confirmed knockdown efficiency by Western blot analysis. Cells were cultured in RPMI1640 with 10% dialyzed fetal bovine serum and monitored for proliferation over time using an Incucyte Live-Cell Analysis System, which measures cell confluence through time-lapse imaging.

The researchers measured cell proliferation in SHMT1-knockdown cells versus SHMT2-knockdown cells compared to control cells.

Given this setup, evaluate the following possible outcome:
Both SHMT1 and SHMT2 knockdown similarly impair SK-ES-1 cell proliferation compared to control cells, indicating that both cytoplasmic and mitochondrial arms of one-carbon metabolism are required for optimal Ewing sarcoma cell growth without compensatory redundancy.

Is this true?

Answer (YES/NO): NO